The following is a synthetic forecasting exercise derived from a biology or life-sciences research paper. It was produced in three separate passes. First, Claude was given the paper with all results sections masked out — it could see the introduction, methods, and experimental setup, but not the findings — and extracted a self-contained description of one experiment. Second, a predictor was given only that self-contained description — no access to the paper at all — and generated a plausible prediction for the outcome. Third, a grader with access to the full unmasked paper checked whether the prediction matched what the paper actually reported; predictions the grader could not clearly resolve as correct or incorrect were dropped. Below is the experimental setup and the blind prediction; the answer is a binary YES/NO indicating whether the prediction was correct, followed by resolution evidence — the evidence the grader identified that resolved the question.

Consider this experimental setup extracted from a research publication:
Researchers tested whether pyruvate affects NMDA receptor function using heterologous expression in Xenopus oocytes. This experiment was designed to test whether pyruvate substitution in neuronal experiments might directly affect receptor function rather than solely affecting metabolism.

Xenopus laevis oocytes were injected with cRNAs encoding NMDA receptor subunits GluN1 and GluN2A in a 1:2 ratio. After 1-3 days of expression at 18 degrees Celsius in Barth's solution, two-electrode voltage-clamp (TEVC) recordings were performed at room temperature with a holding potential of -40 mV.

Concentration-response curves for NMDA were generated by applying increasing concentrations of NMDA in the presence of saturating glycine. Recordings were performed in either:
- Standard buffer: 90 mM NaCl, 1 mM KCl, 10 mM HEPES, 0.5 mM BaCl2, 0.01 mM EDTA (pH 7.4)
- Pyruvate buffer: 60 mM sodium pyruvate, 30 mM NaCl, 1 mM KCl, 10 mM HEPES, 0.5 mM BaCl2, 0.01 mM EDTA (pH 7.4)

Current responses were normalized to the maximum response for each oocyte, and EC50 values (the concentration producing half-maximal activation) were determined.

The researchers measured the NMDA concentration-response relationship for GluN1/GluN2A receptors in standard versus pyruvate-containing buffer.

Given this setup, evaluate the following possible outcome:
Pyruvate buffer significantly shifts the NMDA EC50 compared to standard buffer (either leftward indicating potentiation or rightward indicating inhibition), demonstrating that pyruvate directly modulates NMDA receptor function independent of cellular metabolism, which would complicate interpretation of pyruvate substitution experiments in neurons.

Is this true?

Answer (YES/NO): YES